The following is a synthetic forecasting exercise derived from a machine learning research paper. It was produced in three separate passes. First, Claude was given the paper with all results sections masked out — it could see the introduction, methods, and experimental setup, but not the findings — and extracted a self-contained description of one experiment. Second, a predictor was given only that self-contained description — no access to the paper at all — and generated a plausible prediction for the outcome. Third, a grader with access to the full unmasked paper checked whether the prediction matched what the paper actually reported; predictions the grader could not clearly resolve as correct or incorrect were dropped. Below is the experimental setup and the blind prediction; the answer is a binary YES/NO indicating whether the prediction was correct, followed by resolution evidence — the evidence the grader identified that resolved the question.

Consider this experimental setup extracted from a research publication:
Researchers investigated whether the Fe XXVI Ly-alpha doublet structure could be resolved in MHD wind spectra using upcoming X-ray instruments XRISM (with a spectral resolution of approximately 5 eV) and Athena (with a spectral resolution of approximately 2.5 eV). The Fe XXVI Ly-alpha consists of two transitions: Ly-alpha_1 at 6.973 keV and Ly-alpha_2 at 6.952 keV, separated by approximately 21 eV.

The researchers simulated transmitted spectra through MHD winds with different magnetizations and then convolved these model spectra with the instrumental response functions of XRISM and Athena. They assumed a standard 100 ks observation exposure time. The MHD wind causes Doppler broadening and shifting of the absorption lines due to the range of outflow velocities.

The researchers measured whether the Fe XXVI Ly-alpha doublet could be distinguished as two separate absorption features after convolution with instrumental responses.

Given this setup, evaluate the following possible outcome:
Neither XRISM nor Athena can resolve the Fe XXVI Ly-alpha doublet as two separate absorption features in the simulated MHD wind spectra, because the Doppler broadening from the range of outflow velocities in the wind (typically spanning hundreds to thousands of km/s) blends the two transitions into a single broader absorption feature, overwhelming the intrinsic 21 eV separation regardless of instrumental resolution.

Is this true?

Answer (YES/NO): NO